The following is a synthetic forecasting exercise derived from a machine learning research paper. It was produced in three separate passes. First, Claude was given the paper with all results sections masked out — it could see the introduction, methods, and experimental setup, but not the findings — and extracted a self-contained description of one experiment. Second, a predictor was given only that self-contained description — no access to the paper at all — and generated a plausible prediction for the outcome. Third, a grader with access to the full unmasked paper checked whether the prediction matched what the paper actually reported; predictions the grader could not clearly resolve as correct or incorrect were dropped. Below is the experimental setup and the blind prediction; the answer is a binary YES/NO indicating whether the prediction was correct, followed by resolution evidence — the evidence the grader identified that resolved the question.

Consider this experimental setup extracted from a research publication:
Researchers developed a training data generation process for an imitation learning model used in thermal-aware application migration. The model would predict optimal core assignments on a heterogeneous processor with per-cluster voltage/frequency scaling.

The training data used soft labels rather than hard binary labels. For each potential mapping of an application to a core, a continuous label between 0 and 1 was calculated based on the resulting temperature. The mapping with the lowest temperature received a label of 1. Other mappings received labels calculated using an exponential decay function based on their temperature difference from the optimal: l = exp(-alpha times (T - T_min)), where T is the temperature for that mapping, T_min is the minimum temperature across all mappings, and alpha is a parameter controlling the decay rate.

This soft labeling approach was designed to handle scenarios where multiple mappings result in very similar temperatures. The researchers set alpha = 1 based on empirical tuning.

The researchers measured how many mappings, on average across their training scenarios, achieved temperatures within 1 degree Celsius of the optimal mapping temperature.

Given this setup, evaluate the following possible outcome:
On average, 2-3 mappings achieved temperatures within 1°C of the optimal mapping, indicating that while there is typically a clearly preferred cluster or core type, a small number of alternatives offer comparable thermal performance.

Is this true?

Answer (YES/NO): YES